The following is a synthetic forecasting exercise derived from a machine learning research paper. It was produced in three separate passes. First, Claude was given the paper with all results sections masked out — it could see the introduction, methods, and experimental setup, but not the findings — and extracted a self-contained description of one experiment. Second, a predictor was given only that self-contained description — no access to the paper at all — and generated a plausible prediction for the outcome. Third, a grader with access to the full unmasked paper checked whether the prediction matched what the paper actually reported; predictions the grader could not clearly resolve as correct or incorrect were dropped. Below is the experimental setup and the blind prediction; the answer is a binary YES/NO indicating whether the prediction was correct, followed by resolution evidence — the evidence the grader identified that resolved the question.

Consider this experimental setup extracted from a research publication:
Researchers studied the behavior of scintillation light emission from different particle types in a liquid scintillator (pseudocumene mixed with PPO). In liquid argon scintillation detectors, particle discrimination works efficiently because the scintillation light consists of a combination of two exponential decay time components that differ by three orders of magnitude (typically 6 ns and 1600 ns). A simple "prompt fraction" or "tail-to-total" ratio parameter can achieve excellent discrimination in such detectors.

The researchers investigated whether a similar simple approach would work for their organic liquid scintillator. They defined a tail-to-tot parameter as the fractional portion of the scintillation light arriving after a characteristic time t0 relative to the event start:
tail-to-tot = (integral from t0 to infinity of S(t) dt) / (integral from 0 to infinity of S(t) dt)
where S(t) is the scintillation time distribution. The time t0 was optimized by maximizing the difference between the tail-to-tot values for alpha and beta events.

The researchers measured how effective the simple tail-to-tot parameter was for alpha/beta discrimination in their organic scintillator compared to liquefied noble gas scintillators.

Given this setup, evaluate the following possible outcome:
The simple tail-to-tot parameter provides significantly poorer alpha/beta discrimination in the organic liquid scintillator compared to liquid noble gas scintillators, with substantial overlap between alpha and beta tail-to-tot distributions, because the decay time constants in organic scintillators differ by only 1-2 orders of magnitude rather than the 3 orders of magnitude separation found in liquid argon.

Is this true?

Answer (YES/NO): NO